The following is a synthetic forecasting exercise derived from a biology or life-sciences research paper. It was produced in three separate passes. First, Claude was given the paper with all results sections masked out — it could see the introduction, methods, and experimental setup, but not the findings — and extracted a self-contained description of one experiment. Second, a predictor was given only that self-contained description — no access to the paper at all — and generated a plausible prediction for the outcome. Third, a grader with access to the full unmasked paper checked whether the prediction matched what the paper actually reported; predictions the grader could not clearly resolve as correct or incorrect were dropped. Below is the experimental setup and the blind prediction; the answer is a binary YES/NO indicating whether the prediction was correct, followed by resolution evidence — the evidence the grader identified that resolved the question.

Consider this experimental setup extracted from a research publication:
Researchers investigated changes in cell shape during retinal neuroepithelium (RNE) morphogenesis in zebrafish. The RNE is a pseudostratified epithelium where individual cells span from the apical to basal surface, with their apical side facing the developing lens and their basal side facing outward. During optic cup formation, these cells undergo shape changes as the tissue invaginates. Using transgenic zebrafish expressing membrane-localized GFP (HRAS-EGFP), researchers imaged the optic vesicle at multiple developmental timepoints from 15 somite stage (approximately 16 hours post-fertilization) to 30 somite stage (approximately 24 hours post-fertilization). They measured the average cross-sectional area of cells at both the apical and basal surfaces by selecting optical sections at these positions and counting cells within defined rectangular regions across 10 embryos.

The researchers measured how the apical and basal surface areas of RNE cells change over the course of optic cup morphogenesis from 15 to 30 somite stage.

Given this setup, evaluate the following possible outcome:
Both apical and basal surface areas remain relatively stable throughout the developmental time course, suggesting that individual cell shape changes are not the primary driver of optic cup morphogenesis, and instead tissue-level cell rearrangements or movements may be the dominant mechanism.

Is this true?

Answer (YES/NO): NO